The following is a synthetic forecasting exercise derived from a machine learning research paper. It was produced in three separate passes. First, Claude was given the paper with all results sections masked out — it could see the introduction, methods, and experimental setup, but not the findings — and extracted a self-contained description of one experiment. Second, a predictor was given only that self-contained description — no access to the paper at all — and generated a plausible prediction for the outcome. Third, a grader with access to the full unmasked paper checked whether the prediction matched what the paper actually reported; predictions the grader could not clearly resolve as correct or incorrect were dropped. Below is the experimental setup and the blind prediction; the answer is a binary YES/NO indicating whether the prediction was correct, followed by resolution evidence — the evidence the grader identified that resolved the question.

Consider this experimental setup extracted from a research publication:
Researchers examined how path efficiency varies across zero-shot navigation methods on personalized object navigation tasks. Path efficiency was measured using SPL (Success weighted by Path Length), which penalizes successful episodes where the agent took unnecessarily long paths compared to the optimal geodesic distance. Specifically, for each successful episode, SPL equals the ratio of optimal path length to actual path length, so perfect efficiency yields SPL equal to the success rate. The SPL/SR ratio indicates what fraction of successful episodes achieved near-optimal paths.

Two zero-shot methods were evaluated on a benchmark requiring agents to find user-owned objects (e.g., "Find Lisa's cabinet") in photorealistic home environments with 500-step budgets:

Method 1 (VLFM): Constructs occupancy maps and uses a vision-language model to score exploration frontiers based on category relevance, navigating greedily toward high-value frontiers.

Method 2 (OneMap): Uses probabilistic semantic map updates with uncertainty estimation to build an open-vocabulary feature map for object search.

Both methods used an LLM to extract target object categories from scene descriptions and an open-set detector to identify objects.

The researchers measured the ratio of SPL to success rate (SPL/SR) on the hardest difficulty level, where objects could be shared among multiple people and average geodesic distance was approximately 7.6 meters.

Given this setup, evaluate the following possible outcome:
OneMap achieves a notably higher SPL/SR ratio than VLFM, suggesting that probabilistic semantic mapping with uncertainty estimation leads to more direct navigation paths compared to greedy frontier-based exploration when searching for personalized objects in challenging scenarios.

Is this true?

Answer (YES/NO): YES